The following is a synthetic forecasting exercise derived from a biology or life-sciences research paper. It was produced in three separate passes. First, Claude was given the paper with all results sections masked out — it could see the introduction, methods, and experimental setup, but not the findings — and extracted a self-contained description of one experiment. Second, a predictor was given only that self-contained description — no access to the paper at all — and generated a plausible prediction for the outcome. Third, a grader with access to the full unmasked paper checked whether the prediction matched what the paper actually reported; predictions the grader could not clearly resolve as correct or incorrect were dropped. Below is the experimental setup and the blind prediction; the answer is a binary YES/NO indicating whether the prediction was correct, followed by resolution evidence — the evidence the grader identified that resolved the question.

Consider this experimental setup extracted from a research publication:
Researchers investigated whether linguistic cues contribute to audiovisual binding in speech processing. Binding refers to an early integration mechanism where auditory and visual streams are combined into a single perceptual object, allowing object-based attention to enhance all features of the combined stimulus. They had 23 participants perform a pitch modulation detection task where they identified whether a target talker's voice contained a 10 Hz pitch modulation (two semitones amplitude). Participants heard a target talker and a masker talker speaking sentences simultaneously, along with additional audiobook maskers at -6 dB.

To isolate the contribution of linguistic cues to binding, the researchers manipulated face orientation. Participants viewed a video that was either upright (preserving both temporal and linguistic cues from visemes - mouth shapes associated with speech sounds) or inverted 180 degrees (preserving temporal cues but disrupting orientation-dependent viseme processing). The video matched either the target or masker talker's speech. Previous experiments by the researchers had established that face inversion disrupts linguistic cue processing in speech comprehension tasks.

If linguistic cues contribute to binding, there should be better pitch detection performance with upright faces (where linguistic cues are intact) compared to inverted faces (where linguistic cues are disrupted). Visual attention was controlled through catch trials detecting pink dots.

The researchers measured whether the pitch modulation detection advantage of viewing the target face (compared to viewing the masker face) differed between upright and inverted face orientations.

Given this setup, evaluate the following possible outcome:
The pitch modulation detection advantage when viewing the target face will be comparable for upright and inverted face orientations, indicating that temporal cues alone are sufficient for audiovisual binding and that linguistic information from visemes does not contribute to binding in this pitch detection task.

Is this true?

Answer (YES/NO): YES